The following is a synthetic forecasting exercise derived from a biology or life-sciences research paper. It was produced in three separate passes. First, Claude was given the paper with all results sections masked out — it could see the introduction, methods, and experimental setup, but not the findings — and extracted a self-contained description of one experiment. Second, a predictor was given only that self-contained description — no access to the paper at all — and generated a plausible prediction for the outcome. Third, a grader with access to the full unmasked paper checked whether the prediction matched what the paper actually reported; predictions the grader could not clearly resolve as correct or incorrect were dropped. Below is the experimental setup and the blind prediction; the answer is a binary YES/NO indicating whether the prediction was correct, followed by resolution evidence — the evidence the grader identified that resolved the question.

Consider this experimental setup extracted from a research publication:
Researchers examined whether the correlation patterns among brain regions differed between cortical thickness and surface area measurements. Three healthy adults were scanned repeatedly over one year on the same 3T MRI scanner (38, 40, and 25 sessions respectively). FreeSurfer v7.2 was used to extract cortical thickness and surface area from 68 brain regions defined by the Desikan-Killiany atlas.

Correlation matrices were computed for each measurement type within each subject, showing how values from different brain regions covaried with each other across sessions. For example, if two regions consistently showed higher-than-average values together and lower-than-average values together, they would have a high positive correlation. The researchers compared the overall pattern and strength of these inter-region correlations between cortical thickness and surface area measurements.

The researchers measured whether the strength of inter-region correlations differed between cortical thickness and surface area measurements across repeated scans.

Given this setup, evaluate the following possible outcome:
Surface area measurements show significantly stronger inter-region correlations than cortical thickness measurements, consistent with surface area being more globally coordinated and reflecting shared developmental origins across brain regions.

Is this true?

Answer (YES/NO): NO